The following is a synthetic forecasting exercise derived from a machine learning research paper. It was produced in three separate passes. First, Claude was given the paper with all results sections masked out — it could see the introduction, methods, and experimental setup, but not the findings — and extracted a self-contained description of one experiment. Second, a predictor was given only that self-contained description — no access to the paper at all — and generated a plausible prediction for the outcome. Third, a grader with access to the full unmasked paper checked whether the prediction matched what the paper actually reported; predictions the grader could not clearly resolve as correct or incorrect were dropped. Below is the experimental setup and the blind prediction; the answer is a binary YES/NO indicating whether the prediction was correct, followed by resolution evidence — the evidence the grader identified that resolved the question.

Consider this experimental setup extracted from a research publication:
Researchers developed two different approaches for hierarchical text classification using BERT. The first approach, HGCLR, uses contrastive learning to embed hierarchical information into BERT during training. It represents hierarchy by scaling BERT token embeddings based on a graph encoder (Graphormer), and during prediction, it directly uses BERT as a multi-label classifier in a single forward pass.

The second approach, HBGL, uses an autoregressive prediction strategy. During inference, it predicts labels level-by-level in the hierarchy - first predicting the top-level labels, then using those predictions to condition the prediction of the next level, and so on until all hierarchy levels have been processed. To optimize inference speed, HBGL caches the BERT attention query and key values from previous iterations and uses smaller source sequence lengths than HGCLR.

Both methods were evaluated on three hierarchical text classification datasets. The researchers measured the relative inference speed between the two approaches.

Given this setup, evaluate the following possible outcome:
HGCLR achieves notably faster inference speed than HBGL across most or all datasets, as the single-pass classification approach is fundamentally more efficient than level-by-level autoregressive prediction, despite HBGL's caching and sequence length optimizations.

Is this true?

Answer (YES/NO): NO